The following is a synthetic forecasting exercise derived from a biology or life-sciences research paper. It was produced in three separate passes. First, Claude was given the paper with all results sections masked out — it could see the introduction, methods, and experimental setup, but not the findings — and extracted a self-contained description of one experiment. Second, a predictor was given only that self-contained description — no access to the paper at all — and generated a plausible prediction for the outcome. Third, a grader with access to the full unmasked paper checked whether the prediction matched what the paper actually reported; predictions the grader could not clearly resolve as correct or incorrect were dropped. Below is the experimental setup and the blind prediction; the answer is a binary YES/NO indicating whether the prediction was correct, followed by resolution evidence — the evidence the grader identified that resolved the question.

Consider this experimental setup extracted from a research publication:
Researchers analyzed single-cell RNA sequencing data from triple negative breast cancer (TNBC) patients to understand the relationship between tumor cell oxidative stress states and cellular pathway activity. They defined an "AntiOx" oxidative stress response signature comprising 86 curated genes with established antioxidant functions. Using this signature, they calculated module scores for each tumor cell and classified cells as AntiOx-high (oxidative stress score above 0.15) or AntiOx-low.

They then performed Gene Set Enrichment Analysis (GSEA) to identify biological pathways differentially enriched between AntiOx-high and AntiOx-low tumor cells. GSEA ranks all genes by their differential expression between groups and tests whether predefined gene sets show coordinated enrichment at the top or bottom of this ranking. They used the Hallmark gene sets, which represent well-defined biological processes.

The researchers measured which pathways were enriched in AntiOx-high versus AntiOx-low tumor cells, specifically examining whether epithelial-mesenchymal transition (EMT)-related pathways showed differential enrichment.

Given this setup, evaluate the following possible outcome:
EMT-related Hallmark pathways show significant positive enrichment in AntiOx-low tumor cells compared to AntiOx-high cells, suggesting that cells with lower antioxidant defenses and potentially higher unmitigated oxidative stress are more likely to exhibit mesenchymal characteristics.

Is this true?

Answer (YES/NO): NO